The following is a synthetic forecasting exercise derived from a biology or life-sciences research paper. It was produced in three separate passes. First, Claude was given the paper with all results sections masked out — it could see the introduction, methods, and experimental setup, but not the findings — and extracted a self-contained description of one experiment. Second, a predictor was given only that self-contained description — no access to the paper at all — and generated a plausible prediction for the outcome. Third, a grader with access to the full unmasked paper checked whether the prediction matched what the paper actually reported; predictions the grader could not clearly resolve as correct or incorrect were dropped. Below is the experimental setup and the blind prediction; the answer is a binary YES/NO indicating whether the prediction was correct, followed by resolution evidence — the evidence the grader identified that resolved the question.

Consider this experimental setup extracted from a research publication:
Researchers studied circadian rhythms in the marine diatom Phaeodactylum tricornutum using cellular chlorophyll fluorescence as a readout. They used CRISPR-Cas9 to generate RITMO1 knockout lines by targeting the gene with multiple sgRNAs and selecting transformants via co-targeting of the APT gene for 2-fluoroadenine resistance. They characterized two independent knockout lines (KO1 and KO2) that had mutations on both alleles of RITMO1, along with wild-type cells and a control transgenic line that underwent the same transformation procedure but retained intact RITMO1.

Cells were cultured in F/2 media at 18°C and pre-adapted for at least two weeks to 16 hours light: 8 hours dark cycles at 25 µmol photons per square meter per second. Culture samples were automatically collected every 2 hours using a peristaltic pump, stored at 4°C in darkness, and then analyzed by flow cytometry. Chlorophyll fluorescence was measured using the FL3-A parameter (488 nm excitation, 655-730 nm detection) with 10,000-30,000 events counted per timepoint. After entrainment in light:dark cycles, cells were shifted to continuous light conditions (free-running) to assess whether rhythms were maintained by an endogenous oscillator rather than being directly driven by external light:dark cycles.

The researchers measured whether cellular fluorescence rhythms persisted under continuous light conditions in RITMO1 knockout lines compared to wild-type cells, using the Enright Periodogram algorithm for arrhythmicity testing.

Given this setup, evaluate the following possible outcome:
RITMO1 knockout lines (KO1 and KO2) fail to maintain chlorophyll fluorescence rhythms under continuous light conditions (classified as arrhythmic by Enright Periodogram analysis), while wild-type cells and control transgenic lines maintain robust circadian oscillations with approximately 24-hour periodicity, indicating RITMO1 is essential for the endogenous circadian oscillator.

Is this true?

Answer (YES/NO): NO